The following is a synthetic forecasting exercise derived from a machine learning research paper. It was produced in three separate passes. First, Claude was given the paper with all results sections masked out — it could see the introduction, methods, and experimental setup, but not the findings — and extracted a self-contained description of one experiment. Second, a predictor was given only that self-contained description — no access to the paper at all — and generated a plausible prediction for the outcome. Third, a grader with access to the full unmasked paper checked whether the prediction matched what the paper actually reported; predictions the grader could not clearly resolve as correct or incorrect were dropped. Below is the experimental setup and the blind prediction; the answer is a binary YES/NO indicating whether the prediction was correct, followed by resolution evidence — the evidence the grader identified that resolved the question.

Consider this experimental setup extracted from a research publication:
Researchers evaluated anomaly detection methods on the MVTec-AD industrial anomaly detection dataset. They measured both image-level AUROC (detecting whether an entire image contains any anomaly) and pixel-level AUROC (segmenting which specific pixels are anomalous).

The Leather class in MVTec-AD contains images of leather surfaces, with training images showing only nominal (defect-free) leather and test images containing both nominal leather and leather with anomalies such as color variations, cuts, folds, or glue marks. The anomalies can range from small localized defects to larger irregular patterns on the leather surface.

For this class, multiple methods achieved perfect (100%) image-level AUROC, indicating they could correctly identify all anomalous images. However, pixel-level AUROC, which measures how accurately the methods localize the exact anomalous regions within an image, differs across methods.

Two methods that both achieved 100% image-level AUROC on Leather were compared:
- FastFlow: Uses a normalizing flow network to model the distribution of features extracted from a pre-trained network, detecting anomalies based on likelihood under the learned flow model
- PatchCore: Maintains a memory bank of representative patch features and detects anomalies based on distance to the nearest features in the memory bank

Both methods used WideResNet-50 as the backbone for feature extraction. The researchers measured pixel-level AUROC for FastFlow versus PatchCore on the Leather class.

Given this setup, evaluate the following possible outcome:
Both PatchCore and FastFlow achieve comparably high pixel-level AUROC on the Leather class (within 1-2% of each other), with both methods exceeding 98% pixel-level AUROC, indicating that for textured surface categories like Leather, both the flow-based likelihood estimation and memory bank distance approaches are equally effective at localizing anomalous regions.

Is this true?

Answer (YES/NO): YES